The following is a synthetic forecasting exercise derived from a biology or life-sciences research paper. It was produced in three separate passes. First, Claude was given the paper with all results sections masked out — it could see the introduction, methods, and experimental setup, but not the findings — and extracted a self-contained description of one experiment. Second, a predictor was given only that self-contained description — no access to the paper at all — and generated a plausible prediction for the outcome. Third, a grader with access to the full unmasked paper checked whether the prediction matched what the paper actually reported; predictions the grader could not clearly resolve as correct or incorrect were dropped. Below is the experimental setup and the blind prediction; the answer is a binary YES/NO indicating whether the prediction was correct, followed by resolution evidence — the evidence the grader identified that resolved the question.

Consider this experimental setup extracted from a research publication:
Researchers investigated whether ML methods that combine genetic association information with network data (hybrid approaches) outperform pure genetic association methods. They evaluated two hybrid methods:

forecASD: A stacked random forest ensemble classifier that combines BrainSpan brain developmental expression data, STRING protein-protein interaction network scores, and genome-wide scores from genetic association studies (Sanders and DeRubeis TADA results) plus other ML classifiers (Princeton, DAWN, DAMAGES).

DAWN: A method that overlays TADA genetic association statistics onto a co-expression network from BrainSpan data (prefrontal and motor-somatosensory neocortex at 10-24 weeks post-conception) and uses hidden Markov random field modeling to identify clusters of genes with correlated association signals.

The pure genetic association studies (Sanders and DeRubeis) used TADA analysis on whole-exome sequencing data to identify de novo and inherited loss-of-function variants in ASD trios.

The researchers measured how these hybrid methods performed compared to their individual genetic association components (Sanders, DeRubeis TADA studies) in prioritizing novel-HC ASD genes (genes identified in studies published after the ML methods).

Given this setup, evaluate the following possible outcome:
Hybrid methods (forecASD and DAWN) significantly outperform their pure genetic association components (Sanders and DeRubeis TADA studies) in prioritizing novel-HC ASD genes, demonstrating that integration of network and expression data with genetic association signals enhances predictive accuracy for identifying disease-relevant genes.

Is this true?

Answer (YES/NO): NO